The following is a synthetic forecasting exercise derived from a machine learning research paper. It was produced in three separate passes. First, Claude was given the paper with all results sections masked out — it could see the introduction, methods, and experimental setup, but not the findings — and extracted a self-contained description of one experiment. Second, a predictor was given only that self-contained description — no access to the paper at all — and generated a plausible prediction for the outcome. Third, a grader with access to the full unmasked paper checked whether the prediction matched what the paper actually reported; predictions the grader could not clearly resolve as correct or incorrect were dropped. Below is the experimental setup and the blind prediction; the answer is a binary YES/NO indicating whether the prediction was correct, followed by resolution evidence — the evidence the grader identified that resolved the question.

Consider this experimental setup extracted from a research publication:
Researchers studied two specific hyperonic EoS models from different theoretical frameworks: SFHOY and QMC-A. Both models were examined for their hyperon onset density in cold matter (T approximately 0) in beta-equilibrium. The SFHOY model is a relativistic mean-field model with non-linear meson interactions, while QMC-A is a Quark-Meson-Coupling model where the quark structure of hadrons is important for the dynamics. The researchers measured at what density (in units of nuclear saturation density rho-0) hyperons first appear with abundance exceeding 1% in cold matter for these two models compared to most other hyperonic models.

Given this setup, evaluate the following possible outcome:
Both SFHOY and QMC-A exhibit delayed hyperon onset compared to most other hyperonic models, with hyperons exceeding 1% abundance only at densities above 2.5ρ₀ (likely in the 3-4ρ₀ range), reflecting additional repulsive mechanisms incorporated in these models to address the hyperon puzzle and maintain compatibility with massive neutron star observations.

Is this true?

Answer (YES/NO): YES